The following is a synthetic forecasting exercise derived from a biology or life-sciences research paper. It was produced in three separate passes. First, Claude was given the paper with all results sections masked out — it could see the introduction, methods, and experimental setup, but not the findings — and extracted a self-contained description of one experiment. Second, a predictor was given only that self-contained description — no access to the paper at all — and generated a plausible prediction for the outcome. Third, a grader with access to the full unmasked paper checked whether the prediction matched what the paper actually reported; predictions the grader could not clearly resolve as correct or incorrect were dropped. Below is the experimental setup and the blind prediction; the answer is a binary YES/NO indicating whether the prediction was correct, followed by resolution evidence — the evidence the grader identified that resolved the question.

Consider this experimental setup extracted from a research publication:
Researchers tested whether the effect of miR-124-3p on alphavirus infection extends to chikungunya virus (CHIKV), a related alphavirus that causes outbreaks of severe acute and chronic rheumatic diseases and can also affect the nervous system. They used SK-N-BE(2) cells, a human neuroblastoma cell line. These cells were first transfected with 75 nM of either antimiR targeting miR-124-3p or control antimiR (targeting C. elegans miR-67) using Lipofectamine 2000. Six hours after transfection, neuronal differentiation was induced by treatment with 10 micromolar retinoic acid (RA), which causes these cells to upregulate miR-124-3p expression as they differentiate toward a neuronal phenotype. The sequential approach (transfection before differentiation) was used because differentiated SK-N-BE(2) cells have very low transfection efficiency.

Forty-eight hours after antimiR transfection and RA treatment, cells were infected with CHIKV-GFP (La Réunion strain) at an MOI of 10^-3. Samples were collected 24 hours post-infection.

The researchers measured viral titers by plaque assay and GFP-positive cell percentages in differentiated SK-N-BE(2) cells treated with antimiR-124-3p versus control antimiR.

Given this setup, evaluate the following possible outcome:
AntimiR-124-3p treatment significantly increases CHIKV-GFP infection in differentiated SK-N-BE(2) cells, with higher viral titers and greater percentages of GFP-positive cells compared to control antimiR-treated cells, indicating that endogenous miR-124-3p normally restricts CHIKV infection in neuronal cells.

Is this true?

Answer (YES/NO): NO